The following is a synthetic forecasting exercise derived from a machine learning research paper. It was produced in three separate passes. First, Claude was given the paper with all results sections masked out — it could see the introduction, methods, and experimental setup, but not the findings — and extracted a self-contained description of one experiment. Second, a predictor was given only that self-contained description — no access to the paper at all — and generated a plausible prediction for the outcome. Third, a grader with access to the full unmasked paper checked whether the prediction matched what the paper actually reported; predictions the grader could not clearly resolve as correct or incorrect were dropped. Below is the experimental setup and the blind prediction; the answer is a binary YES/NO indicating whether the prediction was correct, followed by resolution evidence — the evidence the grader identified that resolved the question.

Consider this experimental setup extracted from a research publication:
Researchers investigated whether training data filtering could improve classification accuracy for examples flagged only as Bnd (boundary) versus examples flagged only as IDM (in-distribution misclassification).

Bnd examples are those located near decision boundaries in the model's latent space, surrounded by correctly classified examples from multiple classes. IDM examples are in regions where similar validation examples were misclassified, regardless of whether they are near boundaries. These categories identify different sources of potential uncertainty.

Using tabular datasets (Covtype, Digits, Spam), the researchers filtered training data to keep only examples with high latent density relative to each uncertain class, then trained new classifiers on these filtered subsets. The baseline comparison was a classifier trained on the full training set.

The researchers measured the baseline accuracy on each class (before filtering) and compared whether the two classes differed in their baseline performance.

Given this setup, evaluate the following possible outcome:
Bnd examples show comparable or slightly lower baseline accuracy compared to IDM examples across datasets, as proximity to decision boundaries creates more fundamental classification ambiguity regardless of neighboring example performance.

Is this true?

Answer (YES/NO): NO